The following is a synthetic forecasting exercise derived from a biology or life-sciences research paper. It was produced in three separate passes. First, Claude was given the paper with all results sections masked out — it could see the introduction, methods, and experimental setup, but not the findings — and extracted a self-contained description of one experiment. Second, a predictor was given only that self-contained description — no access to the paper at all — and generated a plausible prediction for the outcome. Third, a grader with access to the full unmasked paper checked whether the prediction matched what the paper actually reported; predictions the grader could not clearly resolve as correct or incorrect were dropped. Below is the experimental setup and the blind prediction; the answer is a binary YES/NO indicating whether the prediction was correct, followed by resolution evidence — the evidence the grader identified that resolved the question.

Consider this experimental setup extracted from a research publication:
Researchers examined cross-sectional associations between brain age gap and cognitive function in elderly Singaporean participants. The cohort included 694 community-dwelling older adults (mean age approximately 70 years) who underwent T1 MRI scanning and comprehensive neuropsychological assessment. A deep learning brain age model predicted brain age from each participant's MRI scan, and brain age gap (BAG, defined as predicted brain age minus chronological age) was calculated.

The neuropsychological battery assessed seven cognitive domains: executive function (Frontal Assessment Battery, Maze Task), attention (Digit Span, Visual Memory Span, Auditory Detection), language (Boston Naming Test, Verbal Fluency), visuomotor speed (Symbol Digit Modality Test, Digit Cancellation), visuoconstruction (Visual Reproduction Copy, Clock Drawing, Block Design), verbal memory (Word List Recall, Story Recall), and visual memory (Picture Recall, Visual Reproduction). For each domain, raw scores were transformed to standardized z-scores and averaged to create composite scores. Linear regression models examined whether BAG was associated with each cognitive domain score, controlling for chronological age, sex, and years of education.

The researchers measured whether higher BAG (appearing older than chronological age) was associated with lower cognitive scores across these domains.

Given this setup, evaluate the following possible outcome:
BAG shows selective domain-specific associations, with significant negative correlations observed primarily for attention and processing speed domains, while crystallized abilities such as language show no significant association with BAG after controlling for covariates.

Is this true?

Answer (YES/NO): NO